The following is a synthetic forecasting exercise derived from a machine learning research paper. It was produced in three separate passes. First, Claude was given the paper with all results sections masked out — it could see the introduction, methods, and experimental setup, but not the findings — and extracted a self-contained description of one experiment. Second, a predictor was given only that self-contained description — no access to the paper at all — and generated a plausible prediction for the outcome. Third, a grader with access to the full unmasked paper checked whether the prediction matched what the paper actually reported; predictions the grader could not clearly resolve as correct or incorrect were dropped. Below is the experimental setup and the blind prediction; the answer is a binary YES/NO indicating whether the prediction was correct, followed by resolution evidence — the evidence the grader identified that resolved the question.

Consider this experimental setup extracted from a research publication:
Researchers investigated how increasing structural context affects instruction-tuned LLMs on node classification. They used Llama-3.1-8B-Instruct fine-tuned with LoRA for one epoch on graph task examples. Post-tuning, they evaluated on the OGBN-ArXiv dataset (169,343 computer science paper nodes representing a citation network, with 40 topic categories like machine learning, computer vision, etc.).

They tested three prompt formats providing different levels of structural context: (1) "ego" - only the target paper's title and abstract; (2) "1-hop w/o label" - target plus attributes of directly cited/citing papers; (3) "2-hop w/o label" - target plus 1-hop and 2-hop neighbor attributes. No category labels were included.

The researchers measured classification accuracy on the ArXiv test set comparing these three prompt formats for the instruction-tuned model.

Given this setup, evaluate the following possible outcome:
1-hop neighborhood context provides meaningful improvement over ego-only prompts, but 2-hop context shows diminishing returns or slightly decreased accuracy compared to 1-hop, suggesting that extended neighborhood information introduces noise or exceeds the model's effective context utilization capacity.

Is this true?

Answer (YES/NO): NO